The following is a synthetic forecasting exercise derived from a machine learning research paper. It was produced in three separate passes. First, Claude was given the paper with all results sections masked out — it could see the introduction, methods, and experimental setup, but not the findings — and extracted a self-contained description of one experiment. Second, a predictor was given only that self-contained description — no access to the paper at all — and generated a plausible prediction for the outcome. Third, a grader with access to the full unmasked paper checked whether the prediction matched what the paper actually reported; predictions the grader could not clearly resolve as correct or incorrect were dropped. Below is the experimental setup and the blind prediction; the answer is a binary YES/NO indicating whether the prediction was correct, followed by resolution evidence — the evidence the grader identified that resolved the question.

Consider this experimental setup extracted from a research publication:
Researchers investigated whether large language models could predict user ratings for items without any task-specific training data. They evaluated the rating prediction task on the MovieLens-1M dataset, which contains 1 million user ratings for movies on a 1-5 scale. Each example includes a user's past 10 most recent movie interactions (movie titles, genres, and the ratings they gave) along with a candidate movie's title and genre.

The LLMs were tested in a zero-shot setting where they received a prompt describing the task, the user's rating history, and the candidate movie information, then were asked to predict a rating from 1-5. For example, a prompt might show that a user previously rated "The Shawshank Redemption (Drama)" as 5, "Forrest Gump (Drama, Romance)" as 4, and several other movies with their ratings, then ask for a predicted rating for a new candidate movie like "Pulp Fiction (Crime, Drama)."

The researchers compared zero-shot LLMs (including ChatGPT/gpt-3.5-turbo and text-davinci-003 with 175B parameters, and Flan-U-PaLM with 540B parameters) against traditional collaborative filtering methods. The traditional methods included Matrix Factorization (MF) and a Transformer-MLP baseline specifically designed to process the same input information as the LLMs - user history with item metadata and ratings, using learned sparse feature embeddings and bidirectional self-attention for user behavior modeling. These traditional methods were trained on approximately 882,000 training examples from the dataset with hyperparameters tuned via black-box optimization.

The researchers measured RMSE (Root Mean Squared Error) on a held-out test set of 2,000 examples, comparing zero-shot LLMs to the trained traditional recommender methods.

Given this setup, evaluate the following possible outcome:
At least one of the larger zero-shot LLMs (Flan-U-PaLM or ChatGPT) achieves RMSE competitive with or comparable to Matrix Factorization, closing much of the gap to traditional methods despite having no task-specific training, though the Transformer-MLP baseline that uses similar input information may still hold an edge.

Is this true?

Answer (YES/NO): NO